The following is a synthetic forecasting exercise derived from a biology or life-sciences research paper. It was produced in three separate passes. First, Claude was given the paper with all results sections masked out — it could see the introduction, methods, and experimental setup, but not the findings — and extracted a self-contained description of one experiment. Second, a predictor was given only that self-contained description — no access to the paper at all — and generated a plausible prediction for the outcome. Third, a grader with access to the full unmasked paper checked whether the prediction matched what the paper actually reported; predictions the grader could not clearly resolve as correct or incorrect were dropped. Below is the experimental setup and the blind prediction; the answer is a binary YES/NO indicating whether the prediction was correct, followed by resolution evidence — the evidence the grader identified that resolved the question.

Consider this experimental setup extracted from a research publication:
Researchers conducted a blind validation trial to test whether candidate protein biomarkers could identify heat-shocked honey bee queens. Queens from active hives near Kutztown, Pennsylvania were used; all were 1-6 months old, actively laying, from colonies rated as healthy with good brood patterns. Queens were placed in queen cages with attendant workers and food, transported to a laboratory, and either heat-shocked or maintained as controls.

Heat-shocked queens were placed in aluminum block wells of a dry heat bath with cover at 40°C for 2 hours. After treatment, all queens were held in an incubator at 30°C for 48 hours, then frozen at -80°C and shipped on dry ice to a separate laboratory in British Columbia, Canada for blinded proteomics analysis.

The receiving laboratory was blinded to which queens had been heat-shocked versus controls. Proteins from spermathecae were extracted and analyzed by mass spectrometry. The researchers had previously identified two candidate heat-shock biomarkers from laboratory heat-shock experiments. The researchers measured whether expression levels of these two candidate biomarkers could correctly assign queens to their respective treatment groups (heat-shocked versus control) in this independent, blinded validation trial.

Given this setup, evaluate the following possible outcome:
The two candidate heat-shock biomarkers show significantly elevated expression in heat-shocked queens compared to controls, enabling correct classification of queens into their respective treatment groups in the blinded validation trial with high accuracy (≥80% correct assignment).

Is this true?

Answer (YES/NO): NO